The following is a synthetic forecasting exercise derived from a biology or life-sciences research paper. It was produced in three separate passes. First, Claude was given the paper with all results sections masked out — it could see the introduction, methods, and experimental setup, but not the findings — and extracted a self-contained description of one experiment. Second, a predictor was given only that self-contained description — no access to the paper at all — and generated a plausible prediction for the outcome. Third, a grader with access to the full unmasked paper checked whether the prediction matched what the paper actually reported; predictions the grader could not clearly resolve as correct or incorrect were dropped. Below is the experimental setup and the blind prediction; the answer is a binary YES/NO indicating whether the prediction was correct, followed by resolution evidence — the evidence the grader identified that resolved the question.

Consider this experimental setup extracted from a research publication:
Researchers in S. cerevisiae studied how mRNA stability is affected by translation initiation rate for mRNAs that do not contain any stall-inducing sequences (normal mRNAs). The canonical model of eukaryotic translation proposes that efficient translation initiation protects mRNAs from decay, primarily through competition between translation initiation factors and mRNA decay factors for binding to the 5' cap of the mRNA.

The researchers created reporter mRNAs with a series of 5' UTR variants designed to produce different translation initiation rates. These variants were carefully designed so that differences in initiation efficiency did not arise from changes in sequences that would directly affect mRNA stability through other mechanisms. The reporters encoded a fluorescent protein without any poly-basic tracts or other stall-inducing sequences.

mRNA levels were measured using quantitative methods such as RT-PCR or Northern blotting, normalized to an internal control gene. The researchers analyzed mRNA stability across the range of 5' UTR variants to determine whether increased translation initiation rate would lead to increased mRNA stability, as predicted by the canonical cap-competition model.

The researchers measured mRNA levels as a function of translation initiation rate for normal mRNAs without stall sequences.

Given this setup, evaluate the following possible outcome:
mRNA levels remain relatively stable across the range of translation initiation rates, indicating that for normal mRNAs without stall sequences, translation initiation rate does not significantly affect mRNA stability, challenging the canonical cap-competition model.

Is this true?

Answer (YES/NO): YES